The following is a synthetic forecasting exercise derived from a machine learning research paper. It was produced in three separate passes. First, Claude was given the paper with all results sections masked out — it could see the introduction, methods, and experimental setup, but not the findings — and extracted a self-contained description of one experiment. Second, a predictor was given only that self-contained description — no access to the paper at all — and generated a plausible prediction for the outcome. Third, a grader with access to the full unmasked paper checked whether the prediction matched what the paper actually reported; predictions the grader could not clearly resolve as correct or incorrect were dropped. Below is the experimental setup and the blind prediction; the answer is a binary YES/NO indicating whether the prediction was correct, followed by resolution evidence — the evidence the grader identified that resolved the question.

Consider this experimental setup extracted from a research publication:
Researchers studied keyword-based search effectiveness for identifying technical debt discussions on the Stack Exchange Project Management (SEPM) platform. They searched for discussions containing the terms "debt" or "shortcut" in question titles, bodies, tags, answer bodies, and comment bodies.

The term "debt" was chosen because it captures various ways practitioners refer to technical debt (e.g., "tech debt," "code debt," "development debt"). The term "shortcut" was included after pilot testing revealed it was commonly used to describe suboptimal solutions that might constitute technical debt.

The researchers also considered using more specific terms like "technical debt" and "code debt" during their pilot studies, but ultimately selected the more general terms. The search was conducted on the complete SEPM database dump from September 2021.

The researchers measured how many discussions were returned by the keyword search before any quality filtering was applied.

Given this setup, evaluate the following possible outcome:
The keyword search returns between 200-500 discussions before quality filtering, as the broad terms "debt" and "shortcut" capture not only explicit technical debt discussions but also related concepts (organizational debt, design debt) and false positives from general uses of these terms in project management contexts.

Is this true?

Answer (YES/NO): YES